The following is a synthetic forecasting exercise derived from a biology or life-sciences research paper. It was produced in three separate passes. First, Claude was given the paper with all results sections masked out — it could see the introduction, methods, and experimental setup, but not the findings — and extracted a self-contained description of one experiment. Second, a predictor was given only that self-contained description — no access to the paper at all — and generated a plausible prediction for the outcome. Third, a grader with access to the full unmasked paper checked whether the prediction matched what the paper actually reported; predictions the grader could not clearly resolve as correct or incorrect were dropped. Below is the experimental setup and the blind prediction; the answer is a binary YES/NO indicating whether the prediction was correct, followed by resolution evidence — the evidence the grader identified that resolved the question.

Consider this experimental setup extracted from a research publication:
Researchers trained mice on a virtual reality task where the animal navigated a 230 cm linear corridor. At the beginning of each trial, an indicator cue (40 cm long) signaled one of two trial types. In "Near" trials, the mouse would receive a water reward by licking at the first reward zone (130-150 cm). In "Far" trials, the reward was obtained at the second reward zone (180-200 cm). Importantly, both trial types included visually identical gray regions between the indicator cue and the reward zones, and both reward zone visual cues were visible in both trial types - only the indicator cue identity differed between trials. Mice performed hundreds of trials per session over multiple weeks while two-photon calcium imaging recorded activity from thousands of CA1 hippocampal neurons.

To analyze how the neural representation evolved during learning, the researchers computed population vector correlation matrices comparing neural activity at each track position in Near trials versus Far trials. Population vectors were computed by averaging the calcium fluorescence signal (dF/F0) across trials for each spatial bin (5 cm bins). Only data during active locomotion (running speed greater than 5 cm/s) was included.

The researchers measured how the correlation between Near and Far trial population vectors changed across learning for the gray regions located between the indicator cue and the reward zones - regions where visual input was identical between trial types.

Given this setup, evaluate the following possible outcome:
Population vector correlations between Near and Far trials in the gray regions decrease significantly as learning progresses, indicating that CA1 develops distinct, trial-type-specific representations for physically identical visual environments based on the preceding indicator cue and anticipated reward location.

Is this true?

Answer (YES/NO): YES